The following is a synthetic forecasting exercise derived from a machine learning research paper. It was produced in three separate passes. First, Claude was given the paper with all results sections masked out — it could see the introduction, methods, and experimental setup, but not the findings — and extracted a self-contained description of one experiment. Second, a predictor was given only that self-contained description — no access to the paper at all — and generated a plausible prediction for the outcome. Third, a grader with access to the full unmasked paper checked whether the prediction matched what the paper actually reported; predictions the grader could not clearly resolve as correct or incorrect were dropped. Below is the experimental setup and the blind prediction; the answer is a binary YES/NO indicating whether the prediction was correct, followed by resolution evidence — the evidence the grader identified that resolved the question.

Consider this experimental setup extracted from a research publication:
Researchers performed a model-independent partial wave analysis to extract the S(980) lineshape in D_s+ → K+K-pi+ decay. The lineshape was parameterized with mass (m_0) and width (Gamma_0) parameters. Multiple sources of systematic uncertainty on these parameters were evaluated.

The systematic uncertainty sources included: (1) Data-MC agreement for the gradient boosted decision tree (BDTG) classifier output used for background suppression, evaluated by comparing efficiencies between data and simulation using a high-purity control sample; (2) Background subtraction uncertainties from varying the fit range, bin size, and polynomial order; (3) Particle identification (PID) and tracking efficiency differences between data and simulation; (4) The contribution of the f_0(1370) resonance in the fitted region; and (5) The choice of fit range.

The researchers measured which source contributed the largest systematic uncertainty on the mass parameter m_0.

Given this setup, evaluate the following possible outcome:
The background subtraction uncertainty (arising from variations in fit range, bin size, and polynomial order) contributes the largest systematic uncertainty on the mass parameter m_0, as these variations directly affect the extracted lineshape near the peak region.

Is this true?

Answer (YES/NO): NO